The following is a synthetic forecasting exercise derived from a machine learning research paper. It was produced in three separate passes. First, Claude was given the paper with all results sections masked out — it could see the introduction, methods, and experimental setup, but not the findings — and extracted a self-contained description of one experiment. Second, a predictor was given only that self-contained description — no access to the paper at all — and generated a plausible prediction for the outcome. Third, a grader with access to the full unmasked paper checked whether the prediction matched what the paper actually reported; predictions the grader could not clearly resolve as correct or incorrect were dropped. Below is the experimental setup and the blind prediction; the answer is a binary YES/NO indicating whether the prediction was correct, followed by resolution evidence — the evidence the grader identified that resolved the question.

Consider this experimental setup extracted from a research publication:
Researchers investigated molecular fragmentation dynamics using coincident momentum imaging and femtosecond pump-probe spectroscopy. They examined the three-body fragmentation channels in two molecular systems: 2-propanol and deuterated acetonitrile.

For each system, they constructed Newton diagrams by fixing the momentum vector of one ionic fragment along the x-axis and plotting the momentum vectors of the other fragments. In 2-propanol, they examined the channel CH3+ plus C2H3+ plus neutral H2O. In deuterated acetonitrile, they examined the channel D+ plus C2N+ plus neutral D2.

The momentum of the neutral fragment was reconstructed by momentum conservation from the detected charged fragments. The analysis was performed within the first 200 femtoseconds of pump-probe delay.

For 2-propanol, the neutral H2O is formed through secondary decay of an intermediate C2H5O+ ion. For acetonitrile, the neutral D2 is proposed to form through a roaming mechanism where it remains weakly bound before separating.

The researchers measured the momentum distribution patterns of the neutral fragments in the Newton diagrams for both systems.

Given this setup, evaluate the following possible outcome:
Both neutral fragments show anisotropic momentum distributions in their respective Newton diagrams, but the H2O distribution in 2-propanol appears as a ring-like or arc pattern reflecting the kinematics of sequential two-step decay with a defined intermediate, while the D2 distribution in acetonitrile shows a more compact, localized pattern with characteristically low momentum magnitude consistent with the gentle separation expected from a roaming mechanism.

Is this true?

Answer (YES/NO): NO